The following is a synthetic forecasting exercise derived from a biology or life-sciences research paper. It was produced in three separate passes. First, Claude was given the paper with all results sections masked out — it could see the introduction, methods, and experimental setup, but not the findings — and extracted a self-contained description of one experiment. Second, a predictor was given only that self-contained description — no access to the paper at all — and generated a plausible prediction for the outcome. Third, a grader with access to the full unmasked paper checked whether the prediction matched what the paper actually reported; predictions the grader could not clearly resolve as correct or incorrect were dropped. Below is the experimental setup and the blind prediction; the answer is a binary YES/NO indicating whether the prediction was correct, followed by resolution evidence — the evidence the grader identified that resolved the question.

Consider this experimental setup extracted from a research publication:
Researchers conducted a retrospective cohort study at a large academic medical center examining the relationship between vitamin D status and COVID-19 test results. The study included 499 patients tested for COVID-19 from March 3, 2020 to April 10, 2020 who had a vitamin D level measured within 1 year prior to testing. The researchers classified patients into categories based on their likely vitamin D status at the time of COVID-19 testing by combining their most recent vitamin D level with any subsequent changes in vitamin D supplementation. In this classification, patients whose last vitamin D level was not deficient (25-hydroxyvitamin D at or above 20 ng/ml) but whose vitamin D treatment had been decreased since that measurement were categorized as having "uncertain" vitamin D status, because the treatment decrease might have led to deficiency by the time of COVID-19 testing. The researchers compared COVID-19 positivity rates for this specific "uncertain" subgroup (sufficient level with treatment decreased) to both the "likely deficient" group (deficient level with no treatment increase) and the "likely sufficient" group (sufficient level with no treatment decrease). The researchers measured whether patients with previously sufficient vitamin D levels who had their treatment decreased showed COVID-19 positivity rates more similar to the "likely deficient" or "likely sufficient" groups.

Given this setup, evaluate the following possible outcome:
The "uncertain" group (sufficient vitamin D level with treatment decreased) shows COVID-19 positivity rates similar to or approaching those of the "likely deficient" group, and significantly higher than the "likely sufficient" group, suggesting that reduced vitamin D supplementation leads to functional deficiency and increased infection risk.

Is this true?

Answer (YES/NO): NO